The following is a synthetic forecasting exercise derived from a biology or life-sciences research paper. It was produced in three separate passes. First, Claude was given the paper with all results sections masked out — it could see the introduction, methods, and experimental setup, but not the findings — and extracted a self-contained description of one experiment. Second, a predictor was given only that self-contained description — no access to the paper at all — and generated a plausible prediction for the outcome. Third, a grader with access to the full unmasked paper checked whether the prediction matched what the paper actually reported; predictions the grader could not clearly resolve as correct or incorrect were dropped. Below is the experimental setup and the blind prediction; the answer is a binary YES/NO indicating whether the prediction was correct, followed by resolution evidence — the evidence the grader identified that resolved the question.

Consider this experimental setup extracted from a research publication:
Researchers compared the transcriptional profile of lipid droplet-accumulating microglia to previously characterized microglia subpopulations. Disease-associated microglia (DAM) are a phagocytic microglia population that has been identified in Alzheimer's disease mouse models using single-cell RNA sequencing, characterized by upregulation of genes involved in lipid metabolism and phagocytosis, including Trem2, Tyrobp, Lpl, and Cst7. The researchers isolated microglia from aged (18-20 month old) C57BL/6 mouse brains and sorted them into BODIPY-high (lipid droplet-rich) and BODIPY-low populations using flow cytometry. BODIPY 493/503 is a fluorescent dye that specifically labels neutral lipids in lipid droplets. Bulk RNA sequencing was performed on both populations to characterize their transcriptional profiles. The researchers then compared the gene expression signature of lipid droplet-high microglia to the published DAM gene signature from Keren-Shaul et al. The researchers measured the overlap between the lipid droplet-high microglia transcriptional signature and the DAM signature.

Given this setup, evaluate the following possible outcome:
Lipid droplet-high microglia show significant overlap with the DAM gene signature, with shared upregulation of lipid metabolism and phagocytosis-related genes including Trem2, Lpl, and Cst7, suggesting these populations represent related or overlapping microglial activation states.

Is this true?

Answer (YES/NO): NO